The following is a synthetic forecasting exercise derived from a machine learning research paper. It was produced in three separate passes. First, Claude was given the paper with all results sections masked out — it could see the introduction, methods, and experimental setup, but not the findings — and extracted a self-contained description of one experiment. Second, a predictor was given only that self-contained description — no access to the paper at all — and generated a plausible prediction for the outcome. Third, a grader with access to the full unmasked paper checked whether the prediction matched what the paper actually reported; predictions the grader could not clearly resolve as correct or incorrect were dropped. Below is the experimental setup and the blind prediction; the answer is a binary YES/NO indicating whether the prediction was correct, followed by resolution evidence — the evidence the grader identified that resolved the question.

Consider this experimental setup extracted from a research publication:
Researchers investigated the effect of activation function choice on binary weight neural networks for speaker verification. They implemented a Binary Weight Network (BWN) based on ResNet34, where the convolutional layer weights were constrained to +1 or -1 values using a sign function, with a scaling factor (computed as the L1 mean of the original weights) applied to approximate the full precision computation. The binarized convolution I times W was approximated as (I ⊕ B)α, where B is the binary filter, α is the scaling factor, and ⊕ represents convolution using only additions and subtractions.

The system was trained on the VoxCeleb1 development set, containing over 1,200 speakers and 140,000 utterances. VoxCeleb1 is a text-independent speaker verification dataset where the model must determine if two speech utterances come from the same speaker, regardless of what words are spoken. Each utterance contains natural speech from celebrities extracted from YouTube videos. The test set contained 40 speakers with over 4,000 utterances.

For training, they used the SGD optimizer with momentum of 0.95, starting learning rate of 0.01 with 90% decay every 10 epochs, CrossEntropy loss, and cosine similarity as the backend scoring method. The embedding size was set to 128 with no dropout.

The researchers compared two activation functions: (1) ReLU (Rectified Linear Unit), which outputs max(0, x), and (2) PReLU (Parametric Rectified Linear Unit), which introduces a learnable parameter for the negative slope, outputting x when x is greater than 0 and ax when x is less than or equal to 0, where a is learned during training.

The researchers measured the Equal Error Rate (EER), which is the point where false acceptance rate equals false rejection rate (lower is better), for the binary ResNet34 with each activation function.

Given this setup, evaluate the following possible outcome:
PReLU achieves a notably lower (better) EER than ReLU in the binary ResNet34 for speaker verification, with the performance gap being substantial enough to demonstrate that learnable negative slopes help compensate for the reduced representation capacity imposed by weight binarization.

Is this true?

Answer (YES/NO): NO